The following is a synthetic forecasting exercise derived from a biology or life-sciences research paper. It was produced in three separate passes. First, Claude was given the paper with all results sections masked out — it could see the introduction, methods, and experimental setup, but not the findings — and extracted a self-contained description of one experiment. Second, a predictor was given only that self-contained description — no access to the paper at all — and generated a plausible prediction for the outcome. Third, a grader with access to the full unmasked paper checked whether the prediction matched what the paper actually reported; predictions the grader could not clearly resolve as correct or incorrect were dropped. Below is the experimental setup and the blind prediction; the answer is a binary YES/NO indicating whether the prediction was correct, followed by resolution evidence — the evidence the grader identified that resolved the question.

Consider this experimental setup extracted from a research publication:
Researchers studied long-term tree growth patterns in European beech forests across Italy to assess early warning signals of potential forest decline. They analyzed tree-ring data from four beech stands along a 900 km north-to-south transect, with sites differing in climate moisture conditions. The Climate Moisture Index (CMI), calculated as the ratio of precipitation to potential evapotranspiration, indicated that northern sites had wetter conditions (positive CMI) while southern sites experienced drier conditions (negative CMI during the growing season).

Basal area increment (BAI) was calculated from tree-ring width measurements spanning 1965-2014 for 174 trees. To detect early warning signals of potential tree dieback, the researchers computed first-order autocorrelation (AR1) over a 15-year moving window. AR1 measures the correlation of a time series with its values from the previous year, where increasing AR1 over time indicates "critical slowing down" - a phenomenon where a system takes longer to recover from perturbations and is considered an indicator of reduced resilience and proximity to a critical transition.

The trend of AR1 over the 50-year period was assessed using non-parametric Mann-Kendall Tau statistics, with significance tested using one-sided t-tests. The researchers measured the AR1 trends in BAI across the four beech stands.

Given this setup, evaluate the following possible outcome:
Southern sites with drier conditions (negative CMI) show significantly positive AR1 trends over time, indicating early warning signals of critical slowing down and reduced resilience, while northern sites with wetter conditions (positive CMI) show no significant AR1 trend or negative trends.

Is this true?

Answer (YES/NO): NO